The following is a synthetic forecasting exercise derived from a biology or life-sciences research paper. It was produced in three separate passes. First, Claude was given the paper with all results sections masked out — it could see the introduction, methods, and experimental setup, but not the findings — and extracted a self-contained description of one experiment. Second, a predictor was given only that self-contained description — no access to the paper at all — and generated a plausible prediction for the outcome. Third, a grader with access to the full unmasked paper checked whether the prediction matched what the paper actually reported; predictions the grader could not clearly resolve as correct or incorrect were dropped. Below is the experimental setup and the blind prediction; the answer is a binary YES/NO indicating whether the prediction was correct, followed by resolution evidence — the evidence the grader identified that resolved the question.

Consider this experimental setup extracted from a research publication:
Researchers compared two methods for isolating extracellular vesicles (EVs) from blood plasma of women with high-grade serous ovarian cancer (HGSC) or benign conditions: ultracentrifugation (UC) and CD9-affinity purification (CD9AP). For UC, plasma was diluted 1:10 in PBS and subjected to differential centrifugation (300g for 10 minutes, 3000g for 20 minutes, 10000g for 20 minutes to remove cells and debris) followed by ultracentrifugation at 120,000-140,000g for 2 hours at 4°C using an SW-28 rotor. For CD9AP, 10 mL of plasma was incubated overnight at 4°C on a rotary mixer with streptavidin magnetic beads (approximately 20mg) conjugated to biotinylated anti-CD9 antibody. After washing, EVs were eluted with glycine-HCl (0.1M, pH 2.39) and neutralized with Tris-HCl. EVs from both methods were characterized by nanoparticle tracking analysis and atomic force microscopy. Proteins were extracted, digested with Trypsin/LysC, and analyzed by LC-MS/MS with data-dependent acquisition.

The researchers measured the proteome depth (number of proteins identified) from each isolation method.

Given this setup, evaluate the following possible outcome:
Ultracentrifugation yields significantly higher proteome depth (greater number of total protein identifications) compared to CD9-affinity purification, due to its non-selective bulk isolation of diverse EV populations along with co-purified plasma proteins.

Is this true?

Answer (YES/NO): YES